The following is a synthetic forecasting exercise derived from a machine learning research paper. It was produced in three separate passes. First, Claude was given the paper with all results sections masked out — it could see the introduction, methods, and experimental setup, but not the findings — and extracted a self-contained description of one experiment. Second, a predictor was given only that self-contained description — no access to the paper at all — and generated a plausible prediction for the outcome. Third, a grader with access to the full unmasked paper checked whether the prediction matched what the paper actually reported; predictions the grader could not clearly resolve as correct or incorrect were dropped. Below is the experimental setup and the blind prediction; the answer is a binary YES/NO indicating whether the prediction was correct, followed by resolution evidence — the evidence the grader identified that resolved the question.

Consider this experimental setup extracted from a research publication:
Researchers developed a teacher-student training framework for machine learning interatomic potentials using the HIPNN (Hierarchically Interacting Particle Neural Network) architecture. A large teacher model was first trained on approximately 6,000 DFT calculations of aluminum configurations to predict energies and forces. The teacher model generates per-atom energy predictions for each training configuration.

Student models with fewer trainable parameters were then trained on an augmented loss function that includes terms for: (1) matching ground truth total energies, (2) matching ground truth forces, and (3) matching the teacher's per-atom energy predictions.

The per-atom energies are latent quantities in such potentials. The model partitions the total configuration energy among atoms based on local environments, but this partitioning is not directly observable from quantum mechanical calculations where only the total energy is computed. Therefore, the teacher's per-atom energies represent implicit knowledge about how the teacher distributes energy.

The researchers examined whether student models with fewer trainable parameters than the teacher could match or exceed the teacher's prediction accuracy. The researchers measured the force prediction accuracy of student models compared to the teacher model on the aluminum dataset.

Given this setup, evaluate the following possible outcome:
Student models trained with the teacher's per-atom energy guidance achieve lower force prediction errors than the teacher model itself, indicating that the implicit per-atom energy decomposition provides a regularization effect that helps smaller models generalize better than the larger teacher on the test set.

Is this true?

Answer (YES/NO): NO